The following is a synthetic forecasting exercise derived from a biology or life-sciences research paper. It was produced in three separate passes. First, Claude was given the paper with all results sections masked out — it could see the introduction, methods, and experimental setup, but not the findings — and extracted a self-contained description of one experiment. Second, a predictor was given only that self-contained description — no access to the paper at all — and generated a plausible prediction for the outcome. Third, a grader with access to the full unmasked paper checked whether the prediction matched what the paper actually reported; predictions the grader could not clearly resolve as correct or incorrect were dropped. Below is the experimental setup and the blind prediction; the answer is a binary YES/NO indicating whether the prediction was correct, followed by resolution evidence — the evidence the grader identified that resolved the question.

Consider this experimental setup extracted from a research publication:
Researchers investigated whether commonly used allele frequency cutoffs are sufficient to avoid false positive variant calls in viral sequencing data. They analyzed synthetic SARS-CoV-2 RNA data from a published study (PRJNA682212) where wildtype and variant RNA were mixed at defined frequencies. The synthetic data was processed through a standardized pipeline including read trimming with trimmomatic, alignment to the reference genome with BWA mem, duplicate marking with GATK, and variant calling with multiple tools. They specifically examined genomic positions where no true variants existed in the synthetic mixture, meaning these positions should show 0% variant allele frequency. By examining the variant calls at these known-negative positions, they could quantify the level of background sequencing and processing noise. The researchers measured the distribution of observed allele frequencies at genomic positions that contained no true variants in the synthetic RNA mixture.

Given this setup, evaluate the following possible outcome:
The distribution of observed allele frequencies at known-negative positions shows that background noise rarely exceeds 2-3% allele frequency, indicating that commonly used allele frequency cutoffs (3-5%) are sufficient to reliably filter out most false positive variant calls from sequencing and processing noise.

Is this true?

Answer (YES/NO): YES